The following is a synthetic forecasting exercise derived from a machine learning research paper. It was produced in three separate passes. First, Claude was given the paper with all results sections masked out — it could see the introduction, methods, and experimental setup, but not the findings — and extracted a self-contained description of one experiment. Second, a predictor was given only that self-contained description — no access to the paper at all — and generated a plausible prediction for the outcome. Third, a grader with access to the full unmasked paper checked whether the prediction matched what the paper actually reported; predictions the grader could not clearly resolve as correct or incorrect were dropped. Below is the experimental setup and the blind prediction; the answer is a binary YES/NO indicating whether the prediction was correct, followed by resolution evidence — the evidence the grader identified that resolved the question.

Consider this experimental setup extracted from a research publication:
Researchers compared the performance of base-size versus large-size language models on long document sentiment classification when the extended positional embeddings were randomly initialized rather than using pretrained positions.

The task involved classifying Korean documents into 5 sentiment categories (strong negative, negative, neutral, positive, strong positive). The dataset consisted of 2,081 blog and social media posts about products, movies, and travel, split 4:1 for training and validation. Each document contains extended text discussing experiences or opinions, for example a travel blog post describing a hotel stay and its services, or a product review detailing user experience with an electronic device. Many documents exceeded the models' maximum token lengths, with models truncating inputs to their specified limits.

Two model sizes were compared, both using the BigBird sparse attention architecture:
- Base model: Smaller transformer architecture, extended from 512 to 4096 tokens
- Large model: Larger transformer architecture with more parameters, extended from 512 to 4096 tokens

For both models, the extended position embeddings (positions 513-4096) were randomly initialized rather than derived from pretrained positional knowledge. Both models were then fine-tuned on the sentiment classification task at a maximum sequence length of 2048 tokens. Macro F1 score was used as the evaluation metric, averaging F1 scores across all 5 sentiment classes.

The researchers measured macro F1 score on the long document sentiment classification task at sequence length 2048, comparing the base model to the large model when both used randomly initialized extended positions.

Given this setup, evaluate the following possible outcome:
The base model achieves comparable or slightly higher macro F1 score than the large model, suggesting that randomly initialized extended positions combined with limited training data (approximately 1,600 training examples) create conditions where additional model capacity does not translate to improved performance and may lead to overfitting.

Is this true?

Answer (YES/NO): NO